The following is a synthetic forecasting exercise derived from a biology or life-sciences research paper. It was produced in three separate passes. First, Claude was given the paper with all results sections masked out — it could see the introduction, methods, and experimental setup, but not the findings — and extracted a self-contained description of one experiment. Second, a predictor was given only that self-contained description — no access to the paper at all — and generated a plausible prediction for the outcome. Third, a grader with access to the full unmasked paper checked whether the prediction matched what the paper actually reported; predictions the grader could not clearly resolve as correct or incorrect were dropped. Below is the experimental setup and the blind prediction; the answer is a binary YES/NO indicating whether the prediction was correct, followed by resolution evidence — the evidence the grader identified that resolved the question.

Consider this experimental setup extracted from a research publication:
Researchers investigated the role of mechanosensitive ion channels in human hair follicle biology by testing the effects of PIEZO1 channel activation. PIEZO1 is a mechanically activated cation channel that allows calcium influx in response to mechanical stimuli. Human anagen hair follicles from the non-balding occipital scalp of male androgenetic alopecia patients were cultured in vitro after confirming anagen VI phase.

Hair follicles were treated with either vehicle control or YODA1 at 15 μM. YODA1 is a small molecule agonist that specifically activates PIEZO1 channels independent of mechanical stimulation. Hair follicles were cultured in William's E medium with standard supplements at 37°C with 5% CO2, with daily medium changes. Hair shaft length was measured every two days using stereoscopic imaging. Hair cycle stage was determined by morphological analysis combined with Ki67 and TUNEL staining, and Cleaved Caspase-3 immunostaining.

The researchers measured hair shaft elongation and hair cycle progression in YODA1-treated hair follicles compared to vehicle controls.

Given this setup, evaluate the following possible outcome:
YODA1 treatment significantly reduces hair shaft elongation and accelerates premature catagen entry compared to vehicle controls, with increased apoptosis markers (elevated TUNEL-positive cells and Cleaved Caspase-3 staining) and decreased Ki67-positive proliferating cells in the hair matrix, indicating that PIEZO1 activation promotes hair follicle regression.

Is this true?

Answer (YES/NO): NO